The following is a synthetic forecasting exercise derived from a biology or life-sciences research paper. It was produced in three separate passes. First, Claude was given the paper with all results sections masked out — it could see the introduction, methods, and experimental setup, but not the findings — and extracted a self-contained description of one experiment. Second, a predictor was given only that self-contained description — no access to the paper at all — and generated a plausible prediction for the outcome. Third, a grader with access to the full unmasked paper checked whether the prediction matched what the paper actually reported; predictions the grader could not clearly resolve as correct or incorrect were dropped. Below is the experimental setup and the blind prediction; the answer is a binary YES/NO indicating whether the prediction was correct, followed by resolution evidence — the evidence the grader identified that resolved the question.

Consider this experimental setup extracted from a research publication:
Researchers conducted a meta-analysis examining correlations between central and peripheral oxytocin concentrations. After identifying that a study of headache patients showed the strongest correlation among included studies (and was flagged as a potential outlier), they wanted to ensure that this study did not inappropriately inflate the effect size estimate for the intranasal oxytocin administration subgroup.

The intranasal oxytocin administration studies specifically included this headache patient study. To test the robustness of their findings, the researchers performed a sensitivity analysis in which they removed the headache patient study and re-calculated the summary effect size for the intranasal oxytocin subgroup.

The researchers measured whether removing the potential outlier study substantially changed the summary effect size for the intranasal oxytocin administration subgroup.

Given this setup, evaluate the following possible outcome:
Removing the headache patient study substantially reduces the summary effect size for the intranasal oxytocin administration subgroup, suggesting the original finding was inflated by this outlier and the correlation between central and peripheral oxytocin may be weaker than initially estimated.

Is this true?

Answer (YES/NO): NO